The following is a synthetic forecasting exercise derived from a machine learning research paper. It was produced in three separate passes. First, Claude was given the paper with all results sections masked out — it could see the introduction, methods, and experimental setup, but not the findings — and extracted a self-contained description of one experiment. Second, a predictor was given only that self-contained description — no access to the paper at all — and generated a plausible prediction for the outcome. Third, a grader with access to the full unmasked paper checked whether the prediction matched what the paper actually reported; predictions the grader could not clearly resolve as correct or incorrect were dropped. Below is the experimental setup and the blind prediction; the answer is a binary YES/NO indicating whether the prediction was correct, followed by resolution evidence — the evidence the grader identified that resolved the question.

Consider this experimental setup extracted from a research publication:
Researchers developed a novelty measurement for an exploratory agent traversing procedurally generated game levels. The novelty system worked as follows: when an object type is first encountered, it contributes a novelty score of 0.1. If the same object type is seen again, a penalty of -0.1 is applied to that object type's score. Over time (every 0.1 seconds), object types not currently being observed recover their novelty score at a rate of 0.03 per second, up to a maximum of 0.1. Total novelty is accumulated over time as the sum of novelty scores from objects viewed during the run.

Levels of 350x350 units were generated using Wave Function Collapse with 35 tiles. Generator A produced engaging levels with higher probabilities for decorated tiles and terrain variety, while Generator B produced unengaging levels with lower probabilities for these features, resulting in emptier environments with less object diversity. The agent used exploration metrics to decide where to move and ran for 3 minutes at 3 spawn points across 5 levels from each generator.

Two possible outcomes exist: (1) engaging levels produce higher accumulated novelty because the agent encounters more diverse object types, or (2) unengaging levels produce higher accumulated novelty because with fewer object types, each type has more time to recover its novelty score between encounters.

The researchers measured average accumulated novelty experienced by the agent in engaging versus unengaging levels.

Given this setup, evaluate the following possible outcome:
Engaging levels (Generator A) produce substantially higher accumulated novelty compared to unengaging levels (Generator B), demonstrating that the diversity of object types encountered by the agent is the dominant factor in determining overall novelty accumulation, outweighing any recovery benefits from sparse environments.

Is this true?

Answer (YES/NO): YES